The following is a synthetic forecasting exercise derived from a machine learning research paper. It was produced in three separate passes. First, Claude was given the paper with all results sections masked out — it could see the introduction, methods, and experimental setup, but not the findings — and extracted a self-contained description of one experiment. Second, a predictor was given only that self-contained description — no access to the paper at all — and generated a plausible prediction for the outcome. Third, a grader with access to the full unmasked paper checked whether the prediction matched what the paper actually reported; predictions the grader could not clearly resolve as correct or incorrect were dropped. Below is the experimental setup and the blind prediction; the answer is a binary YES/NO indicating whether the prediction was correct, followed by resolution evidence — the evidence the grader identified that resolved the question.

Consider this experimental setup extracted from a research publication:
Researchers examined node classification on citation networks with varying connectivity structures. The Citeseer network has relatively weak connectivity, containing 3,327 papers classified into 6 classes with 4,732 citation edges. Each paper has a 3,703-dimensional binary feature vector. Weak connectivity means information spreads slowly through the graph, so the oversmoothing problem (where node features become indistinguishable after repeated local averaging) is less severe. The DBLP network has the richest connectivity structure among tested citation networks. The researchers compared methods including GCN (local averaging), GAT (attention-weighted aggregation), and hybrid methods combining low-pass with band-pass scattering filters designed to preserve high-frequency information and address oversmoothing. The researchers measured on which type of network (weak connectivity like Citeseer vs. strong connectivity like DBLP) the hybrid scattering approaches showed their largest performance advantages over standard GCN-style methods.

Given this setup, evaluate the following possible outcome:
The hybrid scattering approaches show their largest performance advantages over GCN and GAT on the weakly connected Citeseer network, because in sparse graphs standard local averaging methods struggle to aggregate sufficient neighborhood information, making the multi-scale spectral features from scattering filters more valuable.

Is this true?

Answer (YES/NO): NO